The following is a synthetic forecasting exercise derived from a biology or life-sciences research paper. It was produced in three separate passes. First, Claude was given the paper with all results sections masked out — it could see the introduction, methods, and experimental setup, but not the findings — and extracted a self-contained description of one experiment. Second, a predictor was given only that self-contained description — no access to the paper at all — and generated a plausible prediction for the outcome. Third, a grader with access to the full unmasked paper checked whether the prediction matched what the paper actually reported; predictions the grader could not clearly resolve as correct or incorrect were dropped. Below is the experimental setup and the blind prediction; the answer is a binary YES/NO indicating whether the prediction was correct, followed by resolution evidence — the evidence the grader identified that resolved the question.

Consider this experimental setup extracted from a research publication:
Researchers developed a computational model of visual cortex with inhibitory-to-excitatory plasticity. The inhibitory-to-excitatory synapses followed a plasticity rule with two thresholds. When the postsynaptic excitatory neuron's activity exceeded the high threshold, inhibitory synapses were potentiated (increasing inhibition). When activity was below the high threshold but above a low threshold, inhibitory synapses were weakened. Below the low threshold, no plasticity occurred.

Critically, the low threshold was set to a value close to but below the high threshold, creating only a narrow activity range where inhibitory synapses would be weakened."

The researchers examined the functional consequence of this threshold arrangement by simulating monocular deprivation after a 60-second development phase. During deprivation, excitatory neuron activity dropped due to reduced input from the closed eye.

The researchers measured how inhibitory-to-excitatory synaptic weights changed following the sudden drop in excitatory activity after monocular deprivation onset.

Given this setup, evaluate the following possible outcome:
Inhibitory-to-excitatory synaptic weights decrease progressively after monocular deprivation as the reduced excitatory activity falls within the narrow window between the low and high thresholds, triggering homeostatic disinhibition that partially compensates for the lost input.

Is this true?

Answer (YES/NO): NO